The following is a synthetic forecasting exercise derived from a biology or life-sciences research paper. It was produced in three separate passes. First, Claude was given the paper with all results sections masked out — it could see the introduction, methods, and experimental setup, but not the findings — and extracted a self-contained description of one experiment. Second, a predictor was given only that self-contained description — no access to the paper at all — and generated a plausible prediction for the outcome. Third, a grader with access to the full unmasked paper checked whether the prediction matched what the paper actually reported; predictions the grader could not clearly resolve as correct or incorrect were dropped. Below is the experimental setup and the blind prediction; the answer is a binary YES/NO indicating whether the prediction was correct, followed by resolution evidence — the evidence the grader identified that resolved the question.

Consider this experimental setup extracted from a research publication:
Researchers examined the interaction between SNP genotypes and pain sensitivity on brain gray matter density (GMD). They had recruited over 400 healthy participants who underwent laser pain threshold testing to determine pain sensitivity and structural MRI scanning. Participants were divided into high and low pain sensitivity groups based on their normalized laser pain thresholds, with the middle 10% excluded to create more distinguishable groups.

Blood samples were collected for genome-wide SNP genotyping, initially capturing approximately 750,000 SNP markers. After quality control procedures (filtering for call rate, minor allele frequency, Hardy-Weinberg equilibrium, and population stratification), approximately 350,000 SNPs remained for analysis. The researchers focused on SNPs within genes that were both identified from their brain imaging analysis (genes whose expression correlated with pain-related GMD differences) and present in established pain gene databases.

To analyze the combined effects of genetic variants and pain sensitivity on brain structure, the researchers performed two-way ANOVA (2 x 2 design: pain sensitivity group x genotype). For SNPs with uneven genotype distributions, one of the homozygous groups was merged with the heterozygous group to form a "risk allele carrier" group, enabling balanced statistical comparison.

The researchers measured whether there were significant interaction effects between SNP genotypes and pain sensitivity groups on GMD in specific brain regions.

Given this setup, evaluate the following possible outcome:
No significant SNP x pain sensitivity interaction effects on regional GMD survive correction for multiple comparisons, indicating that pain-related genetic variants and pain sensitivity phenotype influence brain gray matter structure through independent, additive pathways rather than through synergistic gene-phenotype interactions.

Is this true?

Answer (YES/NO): NO